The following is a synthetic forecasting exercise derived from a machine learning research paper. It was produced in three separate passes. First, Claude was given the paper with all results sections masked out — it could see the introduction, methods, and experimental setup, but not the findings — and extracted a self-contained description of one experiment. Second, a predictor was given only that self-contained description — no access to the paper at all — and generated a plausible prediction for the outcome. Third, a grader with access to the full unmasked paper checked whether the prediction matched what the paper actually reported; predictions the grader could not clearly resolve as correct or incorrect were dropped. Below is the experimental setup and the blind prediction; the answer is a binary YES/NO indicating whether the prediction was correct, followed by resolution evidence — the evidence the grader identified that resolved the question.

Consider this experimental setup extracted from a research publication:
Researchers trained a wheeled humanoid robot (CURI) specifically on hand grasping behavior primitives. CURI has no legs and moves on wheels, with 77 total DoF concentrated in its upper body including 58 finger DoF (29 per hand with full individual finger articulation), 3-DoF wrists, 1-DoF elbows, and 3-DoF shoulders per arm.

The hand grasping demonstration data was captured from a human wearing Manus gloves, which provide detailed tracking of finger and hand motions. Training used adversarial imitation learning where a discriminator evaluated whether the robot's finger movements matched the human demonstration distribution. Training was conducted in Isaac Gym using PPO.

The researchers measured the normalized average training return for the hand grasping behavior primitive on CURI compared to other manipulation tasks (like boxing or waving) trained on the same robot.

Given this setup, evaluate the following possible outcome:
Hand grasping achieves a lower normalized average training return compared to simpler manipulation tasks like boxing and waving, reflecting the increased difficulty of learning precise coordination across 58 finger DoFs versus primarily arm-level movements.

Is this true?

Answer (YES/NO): YES